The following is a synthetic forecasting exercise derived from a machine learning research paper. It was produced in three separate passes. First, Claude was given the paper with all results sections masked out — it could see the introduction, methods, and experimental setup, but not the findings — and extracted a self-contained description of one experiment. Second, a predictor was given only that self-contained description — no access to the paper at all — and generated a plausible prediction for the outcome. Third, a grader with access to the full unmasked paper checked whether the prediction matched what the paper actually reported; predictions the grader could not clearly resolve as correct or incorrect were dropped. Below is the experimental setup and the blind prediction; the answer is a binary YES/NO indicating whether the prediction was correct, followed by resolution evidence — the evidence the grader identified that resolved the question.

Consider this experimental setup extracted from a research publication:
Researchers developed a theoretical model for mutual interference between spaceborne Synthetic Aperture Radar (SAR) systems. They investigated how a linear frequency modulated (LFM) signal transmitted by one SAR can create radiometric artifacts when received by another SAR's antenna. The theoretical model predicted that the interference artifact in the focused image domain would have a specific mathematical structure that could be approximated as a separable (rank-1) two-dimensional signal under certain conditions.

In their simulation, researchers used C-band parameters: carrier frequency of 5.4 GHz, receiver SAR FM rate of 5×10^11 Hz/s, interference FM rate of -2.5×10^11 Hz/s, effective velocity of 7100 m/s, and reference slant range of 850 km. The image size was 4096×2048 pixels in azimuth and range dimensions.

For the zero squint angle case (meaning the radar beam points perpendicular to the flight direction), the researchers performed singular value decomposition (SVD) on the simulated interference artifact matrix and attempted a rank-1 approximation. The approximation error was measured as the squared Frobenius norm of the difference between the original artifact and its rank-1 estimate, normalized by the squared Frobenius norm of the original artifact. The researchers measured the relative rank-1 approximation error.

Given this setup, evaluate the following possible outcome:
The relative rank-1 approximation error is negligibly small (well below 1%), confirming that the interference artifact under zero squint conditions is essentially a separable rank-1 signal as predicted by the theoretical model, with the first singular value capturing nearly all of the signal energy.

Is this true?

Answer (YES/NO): NO